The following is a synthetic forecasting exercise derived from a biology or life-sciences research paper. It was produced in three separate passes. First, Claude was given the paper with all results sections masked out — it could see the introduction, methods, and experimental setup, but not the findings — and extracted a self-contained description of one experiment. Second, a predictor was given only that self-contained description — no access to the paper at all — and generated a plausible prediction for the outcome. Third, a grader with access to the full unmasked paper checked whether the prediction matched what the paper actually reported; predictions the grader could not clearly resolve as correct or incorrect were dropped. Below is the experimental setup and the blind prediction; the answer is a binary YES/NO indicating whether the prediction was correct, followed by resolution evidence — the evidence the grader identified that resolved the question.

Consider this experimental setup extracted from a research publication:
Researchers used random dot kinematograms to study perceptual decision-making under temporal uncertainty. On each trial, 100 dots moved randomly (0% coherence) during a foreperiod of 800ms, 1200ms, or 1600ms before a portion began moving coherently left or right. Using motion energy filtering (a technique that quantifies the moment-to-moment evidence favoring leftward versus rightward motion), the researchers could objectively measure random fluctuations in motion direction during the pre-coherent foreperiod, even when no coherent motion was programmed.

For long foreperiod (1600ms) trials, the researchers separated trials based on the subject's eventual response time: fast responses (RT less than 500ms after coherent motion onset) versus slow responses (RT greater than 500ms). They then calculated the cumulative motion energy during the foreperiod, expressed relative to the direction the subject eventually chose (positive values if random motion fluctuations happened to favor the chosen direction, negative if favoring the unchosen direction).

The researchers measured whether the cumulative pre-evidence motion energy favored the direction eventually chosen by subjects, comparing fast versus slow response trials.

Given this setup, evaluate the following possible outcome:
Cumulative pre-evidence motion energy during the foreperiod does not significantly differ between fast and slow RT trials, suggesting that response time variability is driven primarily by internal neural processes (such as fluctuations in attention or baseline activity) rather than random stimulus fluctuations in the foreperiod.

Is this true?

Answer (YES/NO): NO